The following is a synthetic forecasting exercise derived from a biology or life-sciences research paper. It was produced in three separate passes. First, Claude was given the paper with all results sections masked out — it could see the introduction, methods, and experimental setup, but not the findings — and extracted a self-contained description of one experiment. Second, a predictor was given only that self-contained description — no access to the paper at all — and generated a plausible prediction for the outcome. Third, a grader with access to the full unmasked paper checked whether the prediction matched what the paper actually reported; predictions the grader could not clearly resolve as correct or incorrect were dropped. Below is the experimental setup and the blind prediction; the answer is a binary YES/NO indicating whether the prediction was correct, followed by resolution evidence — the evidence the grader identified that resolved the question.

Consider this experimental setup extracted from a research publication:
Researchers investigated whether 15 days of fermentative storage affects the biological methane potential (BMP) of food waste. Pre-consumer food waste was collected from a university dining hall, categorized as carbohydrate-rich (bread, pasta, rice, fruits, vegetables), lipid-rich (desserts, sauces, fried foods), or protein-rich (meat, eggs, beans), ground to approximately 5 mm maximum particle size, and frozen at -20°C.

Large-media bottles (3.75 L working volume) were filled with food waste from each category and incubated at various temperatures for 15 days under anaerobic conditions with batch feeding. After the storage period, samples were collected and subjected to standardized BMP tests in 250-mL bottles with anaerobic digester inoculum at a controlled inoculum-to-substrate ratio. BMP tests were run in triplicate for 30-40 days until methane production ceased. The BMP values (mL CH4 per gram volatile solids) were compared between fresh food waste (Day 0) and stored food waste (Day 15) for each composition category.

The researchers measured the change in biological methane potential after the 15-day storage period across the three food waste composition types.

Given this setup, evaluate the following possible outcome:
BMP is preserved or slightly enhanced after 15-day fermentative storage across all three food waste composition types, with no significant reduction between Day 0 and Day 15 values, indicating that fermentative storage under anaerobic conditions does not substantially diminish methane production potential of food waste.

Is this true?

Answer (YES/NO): NO